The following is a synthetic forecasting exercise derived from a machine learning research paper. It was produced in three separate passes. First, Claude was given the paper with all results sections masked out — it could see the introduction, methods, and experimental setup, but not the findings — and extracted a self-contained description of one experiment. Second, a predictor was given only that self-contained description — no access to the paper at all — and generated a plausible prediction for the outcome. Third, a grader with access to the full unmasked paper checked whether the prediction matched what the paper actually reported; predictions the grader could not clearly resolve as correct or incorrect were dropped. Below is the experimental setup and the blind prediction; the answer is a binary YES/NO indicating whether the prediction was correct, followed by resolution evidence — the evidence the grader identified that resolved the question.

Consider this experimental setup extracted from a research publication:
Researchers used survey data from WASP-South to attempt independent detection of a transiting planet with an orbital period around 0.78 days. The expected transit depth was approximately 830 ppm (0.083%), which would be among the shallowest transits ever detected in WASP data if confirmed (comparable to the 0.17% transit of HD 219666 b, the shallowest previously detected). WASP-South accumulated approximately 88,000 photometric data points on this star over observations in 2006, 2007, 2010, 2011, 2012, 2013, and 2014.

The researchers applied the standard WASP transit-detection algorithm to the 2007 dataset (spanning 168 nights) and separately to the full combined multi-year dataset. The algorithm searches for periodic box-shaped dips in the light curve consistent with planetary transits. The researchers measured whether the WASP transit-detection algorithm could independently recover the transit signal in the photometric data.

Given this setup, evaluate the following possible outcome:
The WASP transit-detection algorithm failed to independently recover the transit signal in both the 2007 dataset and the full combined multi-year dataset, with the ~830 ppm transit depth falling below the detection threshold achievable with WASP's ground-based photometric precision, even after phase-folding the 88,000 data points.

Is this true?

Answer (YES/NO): NO